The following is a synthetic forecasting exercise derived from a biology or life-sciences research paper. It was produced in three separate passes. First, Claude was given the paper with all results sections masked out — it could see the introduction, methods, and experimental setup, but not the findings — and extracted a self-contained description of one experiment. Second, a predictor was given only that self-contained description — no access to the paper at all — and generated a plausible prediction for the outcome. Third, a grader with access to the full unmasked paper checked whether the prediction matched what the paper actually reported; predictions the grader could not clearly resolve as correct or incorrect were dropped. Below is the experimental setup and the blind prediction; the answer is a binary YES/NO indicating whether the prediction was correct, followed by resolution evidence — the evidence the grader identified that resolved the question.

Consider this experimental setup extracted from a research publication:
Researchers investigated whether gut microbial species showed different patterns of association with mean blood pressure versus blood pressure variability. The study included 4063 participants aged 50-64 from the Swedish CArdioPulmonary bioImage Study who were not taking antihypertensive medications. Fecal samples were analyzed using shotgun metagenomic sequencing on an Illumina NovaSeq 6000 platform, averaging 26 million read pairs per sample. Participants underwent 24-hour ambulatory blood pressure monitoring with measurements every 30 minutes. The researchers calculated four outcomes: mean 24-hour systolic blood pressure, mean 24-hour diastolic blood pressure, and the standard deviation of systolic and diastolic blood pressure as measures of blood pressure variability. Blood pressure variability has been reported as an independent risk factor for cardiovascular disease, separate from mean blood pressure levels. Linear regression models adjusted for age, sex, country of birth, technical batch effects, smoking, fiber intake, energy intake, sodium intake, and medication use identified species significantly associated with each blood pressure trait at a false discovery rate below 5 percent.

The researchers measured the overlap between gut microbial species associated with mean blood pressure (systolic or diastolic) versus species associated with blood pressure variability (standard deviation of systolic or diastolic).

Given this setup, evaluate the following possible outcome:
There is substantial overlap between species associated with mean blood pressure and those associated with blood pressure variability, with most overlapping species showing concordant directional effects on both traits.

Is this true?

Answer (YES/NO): YES